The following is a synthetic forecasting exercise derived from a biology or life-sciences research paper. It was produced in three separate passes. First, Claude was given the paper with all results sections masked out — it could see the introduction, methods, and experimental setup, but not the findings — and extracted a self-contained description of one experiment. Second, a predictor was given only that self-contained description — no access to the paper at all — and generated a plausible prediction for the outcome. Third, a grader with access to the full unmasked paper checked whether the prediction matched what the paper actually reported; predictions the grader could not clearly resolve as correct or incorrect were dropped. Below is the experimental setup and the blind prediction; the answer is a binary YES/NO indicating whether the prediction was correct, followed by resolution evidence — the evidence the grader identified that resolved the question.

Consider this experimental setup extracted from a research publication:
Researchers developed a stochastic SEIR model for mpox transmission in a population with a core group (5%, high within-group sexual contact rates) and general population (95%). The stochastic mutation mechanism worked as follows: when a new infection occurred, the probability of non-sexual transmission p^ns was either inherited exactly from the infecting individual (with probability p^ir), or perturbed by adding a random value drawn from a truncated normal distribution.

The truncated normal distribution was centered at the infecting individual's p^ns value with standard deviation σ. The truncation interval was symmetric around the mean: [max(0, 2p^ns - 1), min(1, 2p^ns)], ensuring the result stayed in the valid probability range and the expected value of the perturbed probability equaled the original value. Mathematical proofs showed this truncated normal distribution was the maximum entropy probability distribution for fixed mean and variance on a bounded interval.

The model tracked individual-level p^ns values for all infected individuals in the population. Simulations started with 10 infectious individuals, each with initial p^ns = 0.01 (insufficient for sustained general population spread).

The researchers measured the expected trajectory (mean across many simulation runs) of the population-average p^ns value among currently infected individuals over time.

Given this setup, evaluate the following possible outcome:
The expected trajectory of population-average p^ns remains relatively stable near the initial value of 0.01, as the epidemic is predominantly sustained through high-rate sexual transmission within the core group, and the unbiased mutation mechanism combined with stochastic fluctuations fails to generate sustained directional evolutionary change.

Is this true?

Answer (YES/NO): NO